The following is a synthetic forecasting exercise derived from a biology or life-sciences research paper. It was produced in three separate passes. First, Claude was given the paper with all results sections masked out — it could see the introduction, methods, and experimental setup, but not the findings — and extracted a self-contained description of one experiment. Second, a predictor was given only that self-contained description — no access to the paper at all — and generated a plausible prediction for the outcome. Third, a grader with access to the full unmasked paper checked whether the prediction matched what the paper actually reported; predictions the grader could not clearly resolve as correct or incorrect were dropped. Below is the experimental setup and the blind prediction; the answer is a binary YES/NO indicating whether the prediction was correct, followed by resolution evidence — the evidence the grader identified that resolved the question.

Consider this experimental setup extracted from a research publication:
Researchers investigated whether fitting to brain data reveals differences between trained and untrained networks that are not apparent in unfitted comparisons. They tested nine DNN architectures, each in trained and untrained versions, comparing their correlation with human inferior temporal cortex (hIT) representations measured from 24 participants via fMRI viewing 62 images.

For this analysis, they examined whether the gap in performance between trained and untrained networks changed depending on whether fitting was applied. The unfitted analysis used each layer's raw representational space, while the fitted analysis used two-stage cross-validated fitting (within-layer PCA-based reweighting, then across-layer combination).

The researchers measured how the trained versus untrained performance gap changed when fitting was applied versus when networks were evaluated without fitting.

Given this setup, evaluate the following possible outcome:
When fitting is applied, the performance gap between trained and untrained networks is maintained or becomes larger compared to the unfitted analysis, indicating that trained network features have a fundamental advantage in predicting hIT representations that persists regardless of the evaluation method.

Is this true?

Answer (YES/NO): YES